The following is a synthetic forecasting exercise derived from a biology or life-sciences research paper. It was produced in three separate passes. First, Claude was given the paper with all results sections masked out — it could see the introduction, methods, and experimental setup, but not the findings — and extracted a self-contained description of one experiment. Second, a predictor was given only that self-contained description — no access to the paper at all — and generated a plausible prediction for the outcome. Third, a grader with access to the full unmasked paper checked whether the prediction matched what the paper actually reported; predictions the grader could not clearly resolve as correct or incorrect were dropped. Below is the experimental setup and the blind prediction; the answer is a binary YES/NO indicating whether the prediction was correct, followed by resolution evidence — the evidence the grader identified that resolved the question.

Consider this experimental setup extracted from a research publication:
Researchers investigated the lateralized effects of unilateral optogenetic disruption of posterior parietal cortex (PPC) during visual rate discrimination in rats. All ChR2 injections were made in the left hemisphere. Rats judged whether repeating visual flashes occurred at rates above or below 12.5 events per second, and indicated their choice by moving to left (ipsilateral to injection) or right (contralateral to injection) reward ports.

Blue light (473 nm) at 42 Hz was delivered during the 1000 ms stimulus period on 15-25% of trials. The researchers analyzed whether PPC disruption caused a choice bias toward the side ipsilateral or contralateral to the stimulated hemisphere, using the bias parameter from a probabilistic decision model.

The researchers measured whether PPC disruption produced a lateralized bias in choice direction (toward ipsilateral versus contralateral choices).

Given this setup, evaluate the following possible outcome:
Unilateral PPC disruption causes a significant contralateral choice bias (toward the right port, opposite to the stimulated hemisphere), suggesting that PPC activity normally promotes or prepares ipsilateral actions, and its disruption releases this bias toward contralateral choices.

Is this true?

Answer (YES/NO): NO